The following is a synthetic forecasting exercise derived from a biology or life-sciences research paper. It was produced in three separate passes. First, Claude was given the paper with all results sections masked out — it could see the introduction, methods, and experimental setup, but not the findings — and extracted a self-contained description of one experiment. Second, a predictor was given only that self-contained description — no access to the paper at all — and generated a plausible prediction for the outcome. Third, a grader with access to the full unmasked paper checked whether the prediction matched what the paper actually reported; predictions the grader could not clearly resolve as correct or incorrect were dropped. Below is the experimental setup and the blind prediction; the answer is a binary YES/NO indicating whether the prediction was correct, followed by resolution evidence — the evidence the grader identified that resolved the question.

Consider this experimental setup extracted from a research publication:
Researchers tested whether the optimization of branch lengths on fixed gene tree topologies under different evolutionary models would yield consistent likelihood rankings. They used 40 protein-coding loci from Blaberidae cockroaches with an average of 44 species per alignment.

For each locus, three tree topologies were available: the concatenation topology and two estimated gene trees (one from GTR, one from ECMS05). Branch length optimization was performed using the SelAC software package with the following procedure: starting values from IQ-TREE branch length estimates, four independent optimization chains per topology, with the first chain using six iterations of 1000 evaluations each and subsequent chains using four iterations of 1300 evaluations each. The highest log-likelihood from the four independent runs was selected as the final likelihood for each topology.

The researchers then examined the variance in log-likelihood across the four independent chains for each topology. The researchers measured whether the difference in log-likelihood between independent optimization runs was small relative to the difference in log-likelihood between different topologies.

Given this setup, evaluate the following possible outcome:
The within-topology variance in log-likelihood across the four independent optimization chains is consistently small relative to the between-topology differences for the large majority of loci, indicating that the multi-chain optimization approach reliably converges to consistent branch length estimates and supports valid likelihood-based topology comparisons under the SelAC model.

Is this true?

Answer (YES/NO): YES